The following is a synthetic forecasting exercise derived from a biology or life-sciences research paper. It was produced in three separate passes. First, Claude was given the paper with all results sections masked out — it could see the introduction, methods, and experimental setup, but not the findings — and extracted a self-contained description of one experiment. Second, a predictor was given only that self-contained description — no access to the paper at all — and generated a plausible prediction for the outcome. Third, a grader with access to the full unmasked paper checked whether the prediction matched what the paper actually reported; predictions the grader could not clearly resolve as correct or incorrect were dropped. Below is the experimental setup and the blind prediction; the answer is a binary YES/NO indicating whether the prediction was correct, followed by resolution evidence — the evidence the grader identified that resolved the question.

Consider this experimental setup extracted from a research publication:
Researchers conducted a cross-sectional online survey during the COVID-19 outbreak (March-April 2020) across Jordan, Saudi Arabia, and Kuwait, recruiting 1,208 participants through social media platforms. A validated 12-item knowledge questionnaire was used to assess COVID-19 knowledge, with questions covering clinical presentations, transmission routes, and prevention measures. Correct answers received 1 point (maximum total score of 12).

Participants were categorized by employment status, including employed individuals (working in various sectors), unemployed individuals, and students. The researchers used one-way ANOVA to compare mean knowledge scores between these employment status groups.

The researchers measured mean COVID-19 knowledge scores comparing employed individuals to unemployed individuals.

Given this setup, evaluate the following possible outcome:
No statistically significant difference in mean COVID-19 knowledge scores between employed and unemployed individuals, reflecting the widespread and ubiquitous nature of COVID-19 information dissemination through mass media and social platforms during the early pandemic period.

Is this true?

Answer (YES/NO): YES